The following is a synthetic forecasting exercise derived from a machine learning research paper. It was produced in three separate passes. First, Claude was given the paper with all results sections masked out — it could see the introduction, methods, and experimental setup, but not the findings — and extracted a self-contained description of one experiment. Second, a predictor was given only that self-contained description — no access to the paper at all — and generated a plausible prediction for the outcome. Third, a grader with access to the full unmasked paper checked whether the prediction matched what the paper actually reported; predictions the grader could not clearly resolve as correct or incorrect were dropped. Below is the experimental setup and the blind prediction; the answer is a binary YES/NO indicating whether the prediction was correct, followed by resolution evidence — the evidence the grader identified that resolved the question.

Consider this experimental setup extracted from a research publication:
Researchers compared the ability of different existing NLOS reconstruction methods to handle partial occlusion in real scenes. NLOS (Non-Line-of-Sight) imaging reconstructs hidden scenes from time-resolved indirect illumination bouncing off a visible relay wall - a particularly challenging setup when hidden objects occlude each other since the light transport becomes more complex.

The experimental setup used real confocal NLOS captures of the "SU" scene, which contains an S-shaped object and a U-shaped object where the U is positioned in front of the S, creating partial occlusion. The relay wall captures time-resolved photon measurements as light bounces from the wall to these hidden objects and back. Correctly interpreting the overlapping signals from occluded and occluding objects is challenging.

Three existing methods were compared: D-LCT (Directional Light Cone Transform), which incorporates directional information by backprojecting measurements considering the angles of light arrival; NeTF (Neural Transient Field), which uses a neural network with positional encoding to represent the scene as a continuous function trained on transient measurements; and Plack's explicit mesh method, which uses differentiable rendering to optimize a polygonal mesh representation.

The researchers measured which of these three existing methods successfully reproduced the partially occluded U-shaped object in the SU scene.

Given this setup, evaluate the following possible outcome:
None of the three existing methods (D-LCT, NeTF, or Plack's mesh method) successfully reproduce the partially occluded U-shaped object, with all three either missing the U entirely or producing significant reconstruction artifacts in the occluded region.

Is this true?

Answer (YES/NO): NO